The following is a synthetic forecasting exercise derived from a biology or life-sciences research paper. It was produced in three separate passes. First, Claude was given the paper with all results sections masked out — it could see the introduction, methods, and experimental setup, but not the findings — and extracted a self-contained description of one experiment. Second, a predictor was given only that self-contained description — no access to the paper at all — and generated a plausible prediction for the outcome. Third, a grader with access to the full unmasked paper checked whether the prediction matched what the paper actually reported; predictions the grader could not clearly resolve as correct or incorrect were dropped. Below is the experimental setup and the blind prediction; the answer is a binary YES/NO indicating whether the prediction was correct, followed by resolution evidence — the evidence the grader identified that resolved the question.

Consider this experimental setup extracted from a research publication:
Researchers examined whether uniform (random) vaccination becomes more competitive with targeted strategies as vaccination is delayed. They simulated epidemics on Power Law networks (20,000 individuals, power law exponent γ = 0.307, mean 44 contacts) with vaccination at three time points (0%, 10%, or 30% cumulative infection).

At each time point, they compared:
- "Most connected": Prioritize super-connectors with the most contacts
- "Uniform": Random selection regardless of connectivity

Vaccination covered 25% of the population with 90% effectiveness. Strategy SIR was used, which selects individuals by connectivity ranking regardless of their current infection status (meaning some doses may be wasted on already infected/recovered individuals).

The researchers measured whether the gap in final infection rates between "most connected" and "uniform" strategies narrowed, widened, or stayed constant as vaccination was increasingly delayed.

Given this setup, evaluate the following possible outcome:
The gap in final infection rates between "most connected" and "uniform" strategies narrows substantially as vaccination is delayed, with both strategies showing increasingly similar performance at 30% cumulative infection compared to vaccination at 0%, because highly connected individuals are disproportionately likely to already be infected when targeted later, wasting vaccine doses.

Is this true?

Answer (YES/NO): YES